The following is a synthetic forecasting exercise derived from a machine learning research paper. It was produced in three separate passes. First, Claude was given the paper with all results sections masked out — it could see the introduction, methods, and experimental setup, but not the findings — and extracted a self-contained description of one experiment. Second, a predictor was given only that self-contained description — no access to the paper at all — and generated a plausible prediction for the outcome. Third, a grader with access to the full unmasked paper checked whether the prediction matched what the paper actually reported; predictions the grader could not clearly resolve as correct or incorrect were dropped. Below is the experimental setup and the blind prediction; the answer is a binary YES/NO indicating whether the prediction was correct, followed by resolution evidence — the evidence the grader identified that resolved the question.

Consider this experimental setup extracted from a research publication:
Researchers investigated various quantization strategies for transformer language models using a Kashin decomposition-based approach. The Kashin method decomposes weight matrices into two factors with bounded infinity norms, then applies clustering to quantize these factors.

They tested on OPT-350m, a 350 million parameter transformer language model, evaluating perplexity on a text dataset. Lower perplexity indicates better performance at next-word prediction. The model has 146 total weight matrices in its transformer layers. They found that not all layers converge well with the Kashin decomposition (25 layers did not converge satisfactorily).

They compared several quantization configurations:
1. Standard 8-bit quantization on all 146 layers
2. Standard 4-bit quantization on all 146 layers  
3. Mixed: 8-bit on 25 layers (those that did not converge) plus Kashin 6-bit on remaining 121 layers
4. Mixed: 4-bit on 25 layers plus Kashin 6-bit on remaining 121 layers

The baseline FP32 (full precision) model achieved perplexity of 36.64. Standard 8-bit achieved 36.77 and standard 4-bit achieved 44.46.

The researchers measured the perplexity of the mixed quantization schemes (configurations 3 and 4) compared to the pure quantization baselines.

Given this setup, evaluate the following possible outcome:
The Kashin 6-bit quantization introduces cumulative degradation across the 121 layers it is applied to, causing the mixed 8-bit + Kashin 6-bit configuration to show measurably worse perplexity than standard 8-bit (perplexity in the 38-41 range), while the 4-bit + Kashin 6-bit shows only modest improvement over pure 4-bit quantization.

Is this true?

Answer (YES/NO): NO